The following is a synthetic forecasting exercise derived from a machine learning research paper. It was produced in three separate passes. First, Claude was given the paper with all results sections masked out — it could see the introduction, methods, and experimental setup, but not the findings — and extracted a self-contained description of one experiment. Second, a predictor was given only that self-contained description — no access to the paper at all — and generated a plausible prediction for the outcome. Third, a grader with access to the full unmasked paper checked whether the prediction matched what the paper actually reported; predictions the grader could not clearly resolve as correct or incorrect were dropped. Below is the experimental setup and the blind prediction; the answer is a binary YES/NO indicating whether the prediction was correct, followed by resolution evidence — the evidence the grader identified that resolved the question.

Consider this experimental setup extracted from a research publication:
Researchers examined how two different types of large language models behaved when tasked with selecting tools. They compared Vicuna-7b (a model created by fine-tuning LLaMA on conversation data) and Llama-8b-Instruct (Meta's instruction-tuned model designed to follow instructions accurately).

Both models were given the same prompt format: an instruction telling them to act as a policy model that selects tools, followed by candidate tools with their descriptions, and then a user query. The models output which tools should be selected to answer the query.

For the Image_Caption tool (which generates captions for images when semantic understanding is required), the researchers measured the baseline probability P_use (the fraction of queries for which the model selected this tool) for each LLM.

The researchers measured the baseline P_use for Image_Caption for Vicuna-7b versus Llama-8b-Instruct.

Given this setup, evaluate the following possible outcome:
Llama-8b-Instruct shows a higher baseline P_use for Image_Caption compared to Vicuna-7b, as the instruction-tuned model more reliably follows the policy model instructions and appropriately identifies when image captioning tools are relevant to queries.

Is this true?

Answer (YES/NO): YES